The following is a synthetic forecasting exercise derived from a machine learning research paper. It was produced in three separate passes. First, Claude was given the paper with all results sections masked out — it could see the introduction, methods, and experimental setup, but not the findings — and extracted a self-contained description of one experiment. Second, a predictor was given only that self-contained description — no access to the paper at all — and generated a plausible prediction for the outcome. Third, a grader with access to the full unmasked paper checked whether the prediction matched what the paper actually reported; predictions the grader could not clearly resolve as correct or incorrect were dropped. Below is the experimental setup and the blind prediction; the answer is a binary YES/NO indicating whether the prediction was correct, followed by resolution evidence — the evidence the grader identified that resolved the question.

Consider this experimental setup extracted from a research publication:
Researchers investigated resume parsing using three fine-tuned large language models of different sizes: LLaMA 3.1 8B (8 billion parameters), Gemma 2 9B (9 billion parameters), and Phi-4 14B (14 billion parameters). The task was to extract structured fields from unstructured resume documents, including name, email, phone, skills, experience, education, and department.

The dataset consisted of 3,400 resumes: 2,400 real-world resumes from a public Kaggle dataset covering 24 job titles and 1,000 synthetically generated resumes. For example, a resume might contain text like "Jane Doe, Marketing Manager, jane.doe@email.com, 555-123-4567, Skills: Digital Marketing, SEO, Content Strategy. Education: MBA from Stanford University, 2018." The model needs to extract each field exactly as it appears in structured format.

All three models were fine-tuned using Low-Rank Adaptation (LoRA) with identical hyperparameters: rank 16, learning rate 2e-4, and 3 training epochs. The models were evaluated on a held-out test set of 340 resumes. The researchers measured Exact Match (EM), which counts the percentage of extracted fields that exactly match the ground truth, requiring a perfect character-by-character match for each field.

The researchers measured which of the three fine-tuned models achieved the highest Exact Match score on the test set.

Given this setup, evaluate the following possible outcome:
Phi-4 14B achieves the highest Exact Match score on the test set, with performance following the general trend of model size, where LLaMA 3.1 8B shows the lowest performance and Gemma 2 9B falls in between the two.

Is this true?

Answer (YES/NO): NO